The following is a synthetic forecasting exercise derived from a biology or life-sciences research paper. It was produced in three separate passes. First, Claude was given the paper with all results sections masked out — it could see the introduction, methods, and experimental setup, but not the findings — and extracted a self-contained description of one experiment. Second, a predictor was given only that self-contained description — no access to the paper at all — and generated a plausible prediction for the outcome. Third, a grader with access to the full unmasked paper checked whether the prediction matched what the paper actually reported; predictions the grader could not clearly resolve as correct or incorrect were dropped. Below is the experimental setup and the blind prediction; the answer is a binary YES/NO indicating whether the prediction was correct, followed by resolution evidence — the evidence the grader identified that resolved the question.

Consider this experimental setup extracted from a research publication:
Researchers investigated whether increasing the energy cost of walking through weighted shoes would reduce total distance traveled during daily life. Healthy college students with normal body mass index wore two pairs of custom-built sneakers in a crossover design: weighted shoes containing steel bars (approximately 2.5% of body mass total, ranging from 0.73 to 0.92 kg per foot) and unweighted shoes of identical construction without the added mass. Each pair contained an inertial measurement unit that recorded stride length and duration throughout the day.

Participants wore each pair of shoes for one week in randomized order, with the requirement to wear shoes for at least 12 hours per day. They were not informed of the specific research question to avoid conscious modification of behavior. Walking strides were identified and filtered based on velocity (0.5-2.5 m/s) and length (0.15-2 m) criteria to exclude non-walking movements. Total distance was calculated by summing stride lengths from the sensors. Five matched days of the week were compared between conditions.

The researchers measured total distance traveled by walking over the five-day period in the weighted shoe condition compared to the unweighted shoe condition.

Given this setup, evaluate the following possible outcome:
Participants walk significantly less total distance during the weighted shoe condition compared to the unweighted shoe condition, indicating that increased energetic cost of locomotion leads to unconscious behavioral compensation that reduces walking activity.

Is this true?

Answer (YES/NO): NO